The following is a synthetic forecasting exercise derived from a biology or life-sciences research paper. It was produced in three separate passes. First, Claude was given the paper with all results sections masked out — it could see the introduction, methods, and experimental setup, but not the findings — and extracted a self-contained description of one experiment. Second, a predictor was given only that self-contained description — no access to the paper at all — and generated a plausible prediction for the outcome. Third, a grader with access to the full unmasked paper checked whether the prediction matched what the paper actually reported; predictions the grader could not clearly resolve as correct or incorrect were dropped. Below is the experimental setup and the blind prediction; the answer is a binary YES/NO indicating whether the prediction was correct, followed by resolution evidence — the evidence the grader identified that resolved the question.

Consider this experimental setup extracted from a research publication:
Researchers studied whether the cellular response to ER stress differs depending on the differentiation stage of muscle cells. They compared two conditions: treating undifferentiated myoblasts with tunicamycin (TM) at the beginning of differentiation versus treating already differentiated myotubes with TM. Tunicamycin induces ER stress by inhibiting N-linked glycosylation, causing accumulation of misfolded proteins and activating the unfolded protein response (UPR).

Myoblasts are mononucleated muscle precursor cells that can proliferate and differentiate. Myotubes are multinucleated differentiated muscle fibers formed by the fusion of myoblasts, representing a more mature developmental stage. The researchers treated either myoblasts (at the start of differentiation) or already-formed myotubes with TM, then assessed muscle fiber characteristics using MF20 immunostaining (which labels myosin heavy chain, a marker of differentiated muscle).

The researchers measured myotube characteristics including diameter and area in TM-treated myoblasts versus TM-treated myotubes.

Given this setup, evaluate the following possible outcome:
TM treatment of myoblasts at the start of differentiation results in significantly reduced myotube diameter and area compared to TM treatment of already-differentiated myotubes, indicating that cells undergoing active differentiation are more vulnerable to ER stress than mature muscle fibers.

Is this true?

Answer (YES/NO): NO